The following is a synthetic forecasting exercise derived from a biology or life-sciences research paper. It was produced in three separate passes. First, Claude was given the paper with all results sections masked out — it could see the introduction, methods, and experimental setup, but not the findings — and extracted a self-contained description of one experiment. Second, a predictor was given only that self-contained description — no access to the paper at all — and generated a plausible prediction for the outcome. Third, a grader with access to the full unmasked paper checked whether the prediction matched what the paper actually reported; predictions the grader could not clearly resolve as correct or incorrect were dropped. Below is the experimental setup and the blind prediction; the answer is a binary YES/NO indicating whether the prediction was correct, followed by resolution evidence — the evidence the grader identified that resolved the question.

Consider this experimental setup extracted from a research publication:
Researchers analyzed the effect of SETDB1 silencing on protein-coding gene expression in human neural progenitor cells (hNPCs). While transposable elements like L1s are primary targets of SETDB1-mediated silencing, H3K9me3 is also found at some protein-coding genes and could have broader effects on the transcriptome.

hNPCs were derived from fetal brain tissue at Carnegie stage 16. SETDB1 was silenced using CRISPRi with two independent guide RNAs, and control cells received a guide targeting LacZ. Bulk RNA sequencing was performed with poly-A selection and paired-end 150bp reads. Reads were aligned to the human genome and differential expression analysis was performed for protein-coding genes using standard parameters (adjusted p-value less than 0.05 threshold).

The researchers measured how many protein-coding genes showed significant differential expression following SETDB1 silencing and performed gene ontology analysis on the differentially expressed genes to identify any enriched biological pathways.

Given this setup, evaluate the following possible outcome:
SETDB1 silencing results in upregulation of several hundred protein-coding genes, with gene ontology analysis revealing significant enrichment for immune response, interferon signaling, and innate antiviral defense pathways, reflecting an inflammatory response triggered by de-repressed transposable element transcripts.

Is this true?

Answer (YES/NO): NO